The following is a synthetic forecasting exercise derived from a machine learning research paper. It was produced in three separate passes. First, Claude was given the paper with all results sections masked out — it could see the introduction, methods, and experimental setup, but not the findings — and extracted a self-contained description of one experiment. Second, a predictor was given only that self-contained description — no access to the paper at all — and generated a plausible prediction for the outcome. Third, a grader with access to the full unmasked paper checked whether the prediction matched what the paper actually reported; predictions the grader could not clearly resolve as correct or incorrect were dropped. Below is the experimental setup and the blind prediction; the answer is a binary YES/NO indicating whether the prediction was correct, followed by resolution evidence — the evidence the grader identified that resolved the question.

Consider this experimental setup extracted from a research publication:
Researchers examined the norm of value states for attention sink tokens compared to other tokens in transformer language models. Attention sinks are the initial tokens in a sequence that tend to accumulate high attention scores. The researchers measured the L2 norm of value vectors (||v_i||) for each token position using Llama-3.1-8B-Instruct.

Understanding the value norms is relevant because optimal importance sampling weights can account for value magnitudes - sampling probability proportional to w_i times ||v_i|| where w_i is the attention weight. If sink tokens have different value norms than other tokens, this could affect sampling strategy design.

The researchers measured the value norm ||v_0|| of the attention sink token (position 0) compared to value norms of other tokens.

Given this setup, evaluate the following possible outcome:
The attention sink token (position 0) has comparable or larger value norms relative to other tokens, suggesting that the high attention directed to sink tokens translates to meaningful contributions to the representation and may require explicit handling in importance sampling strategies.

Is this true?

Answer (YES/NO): NO